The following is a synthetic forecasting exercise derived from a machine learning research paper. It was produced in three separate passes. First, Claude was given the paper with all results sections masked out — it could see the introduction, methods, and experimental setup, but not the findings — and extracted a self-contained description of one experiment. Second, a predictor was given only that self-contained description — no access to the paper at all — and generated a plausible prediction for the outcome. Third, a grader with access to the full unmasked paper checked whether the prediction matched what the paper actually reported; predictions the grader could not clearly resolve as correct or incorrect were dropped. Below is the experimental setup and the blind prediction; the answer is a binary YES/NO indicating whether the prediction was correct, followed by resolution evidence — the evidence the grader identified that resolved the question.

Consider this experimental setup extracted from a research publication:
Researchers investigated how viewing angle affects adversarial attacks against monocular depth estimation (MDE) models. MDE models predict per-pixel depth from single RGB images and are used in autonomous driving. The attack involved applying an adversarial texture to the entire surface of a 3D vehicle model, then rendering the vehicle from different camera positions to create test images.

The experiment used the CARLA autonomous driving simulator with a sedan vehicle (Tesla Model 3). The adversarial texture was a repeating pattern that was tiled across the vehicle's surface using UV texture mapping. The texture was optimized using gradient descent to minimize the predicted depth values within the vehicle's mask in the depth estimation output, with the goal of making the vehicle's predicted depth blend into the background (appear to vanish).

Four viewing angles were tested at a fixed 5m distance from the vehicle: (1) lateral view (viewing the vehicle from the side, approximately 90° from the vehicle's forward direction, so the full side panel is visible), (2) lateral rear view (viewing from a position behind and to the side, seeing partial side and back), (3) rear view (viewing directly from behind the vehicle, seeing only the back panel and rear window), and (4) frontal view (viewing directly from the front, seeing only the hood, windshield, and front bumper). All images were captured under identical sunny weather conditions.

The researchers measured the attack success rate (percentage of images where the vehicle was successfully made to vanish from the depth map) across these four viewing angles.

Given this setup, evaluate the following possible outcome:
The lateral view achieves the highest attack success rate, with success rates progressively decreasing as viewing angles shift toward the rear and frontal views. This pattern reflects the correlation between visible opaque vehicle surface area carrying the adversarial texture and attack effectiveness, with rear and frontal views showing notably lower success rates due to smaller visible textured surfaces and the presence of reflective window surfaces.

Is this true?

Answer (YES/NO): NO